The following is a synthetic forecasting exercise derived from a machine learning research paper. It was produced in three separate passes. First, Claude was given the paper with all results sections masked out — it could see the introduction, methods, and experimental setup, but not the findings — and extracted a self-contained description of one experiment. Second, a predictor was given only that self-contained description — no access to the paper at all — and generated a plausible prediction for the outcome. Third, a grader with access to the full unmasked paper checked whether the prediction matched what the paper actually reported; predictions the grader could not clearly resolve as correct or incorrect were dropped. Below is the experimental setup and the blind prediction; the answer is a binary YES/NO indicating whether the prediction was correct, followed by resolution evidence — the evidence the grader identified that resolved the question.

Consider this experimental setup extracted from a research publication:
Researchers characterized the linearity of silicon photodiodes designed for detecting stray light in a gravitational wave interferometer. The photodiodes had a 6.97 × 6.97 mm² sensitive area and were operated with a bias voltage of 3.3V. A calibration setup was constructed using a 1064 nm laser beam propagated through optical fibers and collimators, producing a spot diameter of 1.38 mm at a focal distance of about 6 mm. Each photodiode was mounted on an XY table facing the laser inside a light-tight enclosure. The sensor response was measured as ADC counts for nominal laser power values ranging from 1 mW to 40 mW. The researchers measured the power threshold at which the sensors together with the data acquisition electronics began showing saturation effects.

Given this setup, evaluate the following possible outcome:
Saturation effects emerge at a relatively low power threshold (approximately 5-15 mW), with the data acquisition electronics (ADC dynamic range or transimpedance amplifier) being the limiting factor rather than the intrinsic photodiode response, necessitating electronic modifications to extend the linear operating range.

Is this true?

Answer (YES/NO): NO